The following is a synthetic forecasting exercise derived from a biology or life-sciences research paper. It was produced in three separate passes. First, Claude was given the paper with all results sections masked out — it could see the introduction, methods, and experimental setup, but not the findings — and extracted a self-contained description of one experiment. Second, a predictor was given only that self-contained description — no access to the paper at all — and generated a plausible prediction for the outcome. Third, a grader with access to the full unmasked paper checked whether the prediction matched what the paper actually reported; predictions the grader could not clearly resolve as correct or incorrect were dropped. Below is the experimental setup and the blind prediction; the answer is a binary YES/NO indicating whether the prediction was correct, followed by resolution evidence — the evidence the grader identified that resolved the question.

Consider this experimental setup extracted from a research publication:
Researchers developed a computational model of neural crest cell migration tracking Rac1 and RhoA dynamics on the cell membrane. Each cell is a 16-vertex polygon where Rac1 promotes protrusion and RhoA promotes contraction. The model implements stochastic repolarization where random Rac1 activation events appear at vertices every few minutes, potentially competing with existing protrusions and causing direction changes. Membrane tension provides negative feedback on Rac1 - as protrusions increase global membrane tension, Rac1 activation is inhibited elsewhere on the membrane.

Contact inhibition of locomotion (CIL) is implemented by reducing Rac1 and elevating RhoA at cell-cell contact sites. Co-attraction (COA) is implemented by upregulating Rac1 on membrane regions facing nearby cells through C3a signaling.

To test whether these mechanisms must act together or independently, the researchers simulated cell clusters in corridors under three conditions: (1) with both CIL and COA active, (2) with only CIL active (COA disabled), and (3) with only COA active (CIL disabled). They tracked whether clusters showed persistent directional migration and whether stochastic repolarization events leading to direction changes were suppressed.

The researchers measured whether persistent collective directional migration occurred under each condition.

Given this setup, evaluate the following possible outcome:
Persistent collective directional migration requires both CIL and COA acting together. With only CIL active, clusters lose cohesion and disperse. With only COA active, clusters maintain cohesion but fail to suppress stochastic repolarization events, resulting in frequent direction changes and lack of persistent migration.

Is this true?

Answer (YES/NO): YES